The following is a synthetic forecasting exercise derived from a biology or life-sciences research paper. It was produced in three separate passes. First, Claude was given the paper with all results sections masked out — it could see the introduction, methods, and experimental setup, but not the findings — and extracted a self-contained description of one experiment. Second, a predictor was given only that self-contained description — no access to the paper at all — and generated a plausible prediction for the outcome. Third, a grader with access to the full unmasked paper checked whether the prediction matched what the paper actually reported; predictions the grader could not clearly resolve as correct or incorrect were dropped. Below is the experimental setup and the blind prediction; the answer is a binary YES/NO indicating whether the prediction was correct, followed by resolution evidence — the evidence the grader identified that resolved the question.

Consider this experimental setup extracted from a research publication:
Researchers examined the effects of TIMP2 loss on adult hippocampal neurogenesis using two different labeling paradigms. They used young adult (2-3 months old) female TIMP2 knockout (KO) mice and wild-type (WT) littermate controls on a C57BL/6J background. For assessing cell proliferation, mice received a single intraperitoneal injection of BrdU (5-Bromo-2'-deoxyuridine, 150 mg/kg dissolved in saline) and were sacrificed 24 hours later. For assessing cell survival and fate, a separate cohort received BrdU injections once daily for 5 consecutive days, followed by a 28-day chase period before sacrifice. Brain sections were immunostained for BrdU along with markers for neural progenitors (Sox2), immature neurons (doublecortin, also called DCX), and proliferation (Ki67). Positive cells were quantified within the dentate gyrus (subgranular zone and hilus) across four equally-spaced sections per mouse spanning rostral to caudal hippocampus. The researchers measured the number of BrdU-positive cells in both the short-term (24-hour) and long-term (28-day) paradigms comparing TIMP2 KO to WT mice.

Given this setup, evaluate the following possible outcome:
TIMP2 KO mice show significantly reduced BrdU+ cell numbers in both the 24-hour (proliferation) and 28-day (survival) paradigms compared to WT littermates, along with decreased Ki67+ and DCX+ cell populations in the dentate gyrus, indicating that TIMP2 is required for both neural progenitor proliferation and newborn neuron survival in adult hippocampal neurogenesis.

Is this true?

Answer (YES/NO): YES